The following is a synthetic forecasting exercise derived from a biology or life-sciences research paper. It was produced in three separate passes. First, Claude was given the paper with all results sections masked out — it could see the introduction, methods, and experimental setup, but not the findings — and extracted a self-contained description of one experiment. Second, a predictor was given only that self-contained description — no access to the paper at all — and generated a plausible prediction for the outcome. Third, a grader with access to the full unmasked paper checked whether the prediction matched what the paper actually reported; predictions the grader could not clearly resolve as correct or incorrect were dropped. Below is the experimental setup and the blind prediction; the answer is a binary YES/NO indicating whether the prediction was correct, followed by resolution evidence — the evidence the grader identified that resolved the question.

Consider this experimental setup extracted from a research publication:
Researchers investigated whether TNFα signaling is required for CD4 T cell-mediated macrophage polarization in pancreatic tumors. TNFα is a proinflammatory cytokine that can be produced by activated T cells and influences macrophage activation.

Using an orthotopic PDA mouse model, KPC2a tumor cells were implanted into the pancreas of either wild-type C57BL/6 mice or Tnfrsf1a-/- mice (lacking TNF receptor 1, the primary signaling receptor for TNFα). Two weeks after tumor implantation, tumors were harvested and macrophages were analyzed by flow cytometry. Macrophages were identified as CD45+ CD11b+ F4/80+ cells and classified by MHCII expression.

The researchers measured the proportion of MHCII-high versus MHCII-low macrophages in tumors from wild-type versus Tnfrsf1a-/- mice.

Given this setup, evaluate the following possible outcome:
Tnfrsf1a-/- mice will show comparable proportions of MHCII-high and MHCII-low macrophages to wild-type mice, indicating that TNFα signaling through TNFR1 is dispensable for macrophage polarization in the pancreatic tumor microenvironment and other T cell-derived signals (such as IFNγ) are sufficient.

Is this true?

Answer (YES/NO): YES